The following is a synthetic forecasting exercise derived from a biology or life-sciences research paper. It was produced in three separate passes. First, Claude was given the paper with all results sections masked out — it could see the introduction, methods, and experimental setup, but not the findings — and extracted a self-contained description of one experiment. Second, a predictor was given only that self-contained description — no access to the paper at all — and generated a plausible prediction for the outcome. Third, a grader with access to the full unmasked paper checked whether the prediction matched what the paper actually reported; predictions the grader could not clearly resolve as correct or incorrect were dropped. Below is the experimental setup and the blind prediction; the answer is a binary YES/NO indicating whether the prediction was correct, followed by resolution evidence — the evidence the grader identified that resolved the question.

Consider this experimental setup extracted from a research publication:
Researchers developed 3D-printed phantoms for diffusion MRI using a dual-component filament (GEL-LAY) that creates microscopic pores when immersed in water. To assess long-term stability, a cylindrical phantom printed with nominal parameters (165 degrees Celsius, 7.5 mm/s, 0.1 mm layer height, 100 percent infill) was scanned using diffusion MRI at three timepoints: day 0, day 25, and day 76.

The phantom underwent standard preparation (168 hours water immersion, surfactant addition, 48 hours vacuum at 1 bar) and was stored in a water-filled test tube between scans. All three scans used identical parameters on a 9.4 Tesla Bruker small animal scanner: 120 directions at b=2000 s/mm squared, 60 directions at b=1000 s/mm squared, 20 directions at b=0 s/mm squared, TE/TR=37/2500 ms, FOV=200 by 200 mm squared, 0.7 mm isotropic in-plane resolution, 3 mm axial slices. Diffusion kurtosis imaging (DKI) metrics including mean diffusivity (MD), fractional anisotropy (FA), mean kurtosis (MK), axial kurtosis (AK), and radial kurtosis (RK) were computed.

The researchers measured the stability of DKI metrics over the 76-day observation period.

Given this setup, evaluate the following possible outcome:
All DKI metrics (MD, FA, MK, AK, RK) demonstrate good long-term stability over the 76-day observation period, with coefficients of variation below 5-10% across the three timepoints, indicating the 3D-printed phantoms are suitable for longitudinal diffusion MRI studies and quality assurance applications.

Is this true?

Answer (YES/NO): NO